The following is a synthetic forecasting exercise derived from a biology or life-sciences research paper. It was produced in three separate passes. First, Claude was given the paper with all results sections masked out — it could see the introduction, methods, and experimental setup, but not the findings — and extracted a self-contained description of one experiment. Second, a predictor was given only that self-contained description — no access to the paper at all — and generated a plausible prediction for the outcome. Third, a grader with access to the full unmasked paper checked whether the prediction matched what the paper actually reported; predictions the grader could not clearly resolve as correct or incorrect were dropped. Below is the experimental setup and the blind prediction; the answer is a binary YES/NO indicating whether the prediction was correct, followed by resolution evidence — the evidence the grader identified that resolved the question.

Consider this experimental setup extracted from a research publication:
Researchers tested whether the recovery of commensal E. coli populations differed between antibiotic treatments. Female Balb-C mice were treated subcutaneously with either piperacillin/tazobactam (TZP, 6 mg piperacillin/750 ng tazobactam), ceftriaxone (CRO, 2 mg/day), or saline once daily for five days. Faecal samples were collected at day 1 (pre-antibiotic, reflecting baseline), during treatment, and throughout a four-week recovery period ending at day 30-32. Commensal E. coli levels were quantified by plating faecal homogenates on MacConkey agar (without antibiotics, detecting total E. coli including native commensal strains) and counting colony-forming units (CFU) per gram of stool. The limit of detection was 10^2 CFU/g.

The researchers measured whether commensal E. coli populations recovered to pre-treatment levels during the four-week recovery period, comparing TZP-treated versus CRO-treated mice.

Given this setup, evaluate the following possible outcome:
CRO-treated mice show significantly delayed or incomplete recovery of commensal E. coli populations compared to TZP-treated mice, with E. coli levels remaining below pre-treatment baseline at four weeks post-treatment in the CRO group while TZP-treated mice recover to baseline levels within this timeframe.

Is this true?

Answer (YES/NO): NO